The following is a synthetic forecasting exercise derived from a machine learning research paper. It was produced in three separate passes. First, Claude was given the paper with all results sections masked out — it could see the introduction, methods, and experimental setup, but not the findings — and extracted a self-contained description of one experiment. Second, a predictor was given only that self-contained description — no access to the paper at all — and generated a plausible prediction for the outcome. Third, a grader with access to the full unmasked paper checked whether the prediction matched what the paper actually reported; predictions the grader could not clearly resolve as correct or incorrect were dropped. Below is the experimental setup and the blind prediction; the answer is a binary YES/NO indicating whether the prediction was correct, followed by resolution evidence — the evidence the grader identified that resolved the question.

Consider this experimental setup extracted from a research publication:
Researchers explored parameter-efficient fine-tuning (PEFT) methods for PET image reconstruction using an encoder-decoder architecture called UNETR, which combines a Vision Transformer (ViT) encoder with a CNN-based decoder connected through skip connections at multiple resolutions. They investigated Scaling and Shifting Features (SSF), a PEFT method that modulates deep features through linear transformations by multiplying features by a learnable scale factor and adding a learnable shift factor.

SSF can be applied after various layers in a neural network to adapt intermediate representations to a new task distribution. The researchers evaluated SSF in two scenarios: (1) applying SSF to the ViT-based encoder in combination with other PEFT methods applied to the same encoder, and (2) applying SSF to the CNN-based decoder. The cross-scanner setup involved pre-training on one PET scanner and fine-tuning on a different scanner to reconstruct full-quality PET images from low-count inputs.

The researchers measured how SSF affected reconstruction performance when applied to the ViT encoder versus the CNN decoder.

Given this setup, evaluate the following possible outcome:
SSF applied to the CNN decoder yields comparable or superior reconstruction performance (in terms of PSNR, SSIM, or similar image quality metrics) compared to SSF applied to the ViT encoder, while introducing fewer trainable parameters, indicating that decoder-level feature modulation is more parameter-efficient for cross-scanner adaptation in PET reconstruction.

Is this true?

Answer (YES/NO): NO